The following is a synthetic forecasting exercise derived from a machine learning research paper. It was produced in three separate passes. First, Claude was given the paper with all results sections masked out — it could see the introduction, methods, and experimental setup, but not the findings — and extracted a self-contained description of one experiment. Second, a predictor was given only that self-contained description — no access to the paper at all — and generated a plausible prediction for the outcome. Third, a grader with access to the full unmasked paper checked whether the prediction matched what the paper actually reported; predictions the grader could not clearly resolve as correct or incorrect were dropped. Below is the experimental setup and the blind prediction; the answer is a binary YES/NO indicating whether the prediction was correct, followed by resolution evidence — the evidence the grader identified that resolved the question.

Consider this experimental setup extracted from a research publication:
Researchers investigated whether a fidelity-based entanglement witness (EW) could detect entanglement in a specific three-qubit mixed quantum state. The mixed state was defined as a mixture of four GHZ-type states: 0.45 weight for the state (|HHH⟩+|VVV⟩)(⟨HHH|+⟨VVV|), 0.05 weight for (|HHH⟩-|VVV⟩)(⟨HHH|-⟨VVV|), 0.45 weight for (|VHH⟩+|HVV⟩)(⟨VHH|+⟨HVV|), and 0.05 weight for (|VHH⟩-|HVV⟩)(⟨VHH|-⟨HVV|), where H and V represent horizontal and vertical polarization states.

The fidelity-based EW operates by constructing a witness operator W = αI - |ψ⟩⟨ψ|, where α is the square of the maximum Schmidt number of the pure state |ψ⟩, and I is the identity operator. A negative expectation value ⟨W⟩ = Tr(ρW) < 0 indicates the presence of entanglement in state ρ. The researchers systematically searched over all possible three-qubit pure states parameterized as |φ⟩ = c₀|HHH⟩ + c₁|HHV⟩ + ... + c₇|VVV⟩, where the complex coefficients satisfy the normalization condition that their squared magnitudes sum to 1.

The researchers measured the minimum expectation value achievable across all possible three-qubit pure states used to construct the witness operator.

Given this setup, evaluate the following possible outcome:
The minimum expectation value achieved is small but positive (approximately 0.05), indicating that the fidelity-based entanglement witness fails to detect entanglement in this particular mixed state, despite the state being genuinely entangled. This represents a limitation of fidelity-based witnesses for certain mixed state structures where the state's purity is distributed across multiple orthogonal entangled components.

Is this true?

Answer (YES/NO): YES